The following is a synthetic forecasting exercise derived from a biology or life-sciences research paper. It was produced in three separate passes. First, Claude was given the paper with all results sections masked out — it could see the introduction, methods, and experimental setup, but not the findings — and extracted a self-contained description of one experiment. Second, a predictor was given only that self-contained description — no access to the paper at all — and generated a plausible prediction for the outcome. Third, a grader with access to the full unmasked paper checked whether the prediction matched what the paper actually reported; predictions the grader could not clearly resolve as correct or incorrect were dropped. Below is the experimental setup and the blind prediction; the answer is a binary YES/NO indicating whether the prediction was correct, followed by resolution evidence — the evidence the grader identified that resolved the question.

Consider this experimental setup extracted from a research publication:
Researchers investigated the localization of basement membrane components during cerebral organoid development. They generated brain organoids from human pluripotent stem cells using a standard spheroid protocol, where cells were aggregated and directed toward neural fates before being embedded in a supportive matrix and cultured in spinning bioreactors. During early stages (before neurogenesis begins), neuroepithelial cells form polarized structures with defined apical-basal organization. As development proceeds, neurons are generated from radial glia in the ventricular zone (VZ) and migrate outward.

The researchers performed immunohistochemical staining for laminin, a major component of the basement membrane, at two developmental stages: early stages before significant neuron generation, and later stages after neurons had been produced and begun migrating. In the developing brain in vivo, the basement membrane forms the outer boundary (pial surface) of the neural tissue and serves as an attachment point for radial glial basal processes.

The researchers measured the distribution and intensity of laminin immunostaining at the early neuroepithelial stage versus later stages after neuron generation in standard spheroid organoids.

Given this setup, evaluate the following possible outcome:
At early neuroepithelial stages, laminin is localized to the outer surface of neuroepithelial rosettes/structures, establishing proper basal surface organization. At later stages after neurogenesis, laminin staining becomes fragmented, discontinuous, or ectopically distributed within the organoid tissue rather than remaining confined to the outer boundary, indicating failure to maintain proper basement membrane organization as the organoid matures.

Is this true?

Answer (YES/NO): YES